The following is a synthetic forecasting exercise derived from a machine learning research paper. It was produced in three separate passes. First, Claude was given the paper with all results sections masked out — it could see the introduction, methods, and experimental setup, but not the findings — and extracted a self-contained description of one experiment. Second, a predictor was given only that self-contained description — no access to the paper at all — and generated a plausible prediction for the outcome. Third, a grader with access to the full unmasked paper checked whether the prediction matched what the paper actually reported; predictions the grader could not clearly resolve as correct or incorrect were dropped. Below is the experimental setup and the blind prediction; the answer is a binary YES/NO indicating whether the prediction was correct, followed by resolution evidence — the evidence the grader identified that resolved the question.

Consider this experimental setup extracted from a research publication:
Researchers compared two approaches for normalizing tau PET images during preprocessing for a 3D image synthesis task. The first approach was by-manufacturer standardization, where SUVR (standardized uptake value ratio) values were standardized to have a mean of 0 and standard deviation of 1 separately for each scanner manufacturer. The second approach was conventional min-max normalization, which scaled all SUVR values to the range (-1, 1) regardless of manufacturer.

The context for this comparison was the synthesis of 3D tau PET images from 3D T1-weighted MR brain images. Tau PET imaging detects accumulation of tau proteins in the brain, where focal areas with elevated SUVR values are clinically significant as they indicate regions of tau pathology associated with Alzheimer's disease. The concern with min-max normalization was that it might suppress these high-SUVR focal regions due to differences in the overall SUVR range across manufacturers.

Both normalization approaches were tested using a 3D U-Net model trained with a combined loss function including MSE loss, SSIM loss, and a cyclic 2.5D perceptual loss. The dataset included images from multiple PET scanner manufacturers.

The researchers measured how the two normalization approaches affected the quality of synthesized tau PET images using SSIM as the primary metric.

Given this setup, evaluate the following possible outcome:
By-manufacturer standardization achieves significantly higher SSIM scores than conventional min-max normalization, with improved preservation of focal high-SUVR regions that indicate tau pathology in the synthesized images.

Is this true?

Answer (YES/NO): YES